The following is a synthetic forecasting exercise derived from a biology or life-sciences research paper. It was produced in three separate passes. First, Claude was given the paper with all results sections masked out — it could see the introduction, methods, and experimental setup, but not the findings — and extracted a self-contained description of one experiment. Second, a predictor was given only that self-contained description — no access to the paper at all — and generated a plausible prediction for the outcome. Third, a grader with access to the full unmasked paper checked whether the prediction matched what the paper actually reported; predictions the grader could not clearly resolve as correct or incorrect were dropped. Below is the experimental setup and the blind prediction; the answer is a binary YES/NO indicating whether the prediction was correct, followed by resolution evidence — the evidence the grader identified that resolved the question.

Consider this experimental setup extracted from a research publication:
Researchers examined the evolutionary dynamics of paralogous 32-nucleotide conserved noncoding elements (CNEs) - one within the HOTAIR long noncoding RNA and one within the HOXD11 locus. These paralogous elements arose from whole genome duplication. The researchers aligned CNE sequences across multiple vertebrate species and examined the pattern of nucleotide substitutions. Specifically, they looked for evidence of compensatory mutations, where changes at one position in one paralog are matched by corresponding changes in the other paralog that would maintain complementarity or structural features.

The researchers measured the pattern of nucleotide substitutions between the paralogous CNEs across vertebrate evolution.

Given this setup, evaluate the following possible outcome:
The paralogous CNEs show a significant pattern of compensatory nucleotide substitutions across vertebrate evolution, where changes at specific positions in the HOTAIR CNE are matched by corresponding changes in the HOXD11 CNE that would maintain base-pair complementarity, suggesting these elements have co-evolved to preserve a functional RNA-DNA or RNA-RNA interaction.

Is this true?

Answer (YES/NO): YES